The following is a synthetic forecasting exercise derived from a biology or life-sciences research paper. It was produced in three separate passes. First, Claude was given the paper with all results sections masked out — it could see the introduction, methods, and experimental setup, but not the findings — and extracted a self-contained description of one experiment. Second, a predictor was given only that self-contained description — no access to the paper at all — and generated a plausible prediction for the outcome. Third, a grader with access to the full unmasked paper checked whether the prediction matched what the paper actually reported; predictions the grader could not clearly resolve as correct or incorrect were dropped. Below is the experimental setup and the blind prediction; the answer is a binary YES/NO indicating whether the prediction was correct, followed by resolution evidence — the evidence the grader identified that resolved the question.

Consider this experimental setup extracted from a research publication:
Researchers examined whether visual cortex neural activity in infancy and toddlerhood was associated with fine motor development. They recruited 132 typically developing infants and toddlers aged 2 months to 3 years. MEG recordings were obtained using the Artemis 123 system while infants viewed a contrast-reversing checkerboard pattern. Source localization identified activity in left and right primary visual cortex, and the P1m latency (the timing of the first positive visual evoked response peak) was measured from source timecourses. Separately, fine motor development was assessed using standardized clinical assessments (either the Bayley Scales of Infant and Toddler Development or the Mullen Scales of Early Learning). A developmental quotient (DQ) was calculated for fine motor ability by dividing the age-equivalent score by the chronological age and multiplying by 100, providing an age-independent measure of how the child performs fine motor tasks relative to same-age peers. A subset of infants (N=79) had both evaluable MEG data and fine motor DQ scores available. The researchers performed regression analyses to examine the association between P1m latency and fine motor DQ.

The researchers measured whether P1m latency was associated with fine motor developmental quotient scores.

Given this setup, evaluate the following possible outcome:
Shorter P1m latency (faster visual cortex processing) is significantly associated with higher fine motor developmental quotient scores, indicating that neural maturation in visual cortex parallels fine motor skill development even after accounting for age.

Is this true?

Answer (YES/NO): YES